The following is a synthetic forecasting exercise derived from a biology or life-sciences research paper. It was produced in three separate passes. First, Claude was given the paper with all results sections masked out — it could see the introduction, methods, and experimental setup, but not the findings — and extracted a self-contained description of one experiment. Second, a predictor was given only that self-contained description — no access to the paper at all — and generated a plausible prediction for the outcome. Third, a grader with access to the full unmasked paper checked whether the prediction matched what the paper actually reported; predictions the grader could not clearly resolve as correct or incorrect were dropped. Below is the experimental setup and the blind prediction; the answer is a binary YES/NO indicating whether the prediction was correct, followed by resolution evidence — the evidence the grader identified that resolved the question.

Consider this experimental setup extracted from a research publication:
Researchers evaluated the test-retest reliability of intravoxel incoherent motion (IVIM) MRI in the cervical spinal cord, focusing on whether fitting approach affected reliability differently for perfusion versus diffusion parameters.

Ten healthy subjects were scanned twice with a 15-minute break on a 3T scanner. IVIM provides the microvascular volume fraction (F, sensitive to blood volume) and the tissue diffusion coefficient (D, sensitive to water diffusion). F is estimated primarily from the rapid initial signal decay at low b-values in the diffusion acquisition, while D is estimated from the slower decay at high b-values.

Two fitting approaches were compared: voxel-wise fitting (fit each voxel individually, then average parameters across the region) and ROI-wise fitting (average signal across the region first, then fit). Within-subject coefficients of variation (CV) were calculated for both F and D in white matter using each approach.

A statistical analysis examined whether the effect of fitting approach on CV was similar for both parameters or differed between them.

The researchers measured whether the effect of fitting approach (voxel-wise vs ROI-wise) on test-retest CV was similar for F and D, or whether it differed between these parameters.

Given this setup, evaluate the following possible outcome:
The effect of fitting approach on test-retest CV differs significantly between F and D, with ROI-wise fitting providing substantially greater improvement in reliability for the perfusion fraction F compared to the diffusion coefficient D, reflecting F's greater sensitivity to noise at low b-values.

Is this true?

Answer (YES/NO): NO